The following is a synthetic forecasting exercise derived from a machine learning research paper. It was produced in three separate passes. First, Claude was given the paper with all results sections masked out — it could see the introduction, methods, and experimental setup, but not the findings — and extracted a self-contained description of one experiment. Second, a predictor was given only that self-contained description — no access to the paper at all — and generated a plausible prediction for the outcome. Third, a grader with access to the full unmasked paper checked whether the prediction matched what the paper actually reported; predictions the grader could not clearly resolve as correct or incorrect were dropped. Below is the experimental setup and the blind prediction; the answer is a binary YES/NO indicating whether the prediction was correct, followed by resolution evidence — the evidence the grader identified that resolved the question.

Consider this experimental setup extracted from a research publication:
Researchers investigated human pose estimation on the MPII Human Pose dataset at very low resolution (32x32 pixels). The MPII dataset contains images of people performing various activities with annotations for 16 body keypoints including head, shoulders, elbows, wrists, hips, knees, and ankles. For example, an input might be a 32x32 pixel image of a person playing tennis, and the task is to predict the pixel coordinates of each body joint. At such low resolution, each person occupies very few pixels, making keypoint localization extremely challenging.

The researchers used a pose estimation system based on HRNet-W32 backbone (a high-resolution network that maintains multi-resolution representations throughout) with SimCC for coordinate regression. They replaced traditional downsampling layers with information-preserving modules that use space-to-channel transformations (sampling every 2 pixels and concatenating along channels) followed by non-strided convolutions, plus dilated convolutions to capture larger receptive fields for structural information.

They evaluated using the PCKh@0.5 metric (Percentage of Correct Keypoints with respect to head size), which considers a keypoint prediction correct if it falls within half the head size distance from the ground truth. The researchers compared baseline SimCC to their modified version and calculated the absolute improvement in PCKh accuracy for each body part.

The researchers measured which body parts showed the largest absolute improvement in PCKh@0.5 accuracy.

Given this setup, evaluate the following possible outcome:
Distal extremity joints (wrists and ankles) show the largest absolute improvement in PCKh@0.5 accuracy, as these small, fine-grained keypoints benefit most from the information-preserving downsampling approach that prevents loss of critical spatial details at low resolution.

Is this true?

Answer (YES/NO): NO